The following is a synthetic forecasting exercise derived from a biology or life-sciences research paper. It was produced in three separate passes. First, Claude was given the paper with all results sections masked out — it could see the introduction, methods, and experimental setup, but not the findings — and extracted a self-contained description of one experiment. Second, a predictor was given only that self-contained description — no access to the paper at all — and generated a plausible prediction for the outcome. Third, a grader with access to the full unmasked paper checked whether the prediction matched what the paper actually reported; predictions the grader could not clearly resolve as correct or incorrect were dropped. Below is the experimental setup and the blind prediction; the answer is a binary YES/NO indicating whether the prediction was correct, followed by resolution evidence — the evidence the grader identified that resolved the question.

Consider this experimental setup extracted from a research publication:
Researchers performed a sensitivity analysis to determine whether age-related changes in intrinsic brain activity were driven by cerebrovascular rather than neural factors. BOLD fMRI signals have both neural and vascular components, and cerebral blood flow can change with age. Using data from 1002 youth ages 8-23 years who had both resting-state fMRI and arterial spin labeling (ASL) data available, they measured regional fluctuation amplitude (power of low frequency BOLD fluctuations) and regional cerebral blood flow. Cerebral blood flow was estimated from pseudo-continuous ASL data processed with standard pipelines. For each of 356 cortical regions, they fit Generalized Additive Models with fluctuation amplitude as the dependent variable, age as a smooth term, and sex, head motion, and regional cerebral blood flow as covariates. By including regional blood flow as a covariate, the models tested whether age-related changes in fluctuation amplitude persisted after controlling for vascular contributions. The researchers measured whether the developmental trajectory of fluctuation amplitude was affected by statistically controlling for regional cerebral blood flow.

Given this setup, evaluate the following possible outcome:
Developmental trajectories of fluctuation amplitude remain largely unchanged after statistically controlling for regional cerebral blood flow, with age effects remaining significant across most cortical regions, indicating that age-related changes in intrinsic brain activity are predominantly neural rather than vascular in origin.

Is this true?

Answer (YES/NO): YES